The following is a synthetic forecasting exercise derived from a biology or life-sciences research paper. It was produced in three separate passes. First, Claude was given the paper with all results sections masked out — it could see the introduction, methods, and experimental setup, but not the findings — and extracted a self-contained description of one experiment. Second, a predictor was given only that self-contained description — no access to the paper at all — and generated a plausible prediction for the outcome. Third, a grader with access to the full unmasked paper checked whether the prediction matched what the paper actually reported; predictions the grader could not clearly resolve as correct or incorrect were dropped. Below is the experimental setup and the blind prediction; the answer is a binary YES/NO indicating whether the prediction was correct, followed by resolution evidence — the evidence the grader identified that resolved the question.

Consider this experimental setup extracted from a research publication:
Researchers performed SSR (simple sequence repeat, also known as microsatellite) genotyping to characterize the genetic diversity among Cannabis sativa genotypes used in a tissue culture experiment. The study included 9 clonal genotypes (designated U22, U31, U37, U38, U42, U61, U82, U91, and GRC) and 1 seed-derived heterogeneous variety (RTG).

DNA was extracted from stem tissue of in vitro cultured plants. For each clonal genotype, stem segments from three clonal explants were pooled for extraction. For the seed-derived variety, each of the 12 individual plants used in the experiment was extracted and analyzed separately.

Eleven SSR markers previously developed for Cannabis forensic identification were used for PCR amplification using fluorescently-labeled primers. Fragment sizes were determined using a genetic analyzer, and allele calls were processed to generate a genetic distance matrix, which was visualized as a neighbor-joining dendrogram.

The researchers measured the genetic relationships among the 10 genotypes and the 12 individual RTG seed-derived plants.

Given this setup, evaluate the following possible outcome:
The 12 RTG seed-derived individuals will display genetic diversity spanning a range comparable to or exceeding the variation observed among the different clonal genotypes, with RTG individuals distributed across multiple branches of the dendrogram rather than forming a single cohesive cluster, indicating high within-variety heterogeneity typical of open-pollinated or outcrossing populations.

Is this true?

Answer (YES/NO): NO